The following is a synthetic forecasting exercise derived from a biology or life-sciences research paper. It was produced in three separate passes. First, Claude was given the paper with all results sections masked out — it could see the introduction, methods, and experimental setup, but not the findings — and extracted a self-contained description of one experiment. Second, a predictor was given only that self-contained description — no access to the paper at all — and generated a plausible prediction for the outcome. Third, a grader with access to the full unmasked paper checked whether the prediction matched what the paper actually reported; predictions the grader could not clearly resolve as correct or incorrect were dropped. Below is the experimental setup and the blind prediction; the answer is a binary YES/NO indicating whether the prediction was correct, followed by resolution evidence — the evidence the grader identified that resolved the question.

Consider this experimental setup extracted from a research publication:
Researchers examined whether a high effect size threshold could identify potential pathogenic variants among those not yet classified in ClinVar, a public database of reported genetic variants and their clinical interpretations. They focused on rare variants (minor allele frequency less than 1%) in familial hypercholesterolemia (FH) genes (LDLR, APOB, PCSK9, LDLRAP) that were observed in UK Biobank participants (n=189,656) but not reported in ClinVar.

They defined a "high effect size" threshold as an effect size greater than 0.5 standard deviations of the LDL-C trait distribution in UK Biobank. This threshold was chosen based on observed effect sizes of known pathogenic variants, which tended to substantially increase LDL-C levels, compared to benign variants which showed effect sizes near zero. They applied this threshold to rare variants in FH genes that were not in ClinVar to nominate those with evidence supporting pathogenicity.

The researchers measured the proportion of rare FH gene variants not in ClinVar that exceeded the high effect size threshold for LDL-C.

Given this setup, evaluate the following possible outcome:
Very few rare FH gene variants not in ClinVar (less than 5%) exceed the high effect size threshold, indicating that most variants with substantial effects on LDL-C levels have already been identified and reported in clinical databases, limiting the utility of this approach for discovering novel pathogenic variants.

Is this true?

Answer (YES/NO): NO